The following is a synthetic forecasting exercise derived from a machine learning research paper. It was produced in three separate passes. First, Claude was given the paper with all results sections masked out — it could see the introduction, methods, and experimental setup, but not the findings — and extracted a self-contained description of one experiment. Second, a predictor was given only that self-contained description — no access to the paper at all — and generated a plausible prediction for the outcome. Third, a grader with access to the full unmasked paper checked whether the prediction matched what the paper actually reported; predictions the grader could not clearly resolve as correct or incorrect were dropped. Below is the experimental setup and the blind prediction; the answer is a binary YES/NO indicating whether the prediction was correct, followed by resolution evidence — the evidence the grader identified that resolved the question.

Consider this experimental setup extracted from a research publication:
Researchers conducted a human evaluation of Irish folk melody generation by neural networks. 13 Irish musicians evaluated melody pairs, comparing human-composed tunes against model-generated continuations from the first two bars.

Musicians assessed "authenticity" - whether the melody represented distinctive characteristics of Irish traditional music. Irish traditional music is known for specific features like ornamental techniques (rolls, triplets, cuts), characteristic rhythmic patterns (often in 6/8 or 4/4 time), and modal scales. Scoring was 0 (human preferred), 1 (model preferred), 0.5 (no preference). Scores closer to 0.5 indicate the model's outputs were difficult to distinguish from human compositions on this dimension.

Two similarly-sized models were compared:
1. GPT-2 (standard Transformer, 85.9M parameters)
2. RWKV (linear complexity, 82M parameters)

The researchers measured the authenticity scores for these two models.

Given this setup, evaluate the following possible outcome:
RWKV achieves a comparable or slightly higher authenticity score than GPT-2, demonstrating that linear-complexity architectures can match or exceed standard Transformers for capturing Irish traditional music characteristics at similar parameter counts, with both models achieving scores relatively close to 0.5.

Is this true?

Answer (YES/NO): NO